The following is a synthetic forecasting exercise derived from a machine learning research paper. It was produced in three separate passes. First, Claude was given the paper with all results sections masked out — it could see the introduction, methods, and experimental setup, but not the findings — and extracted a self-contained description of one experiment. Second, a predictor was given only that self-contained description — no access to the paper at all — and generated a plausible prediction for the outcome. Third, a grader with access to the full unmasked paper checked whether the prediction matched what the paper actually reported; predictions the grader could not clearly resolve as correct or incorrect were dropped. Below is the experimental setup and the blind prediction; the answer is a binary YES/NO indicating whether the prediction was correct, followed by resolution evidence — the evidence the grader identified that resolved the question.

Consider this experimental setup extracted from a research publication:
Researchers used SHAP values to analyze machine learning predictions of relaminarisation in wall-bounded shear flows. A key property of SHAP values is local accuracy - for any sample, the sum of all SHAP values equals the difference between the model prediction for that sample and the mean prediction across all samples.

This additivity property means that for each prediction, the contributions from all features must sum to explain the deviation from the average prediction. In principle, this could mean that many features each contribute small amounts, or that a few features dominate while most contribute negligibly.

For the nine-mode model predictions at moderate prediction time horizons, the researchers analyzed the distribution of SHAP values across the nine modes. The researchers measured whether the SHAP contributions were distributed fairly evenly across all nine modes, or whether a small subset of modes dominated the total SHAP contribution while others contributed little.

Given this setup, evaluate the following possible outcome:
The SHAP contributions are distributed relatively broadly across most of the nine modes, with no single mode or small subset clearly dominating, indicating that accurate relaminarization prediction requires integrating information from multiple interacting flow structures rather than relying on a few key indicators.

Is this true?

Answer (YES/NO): NO